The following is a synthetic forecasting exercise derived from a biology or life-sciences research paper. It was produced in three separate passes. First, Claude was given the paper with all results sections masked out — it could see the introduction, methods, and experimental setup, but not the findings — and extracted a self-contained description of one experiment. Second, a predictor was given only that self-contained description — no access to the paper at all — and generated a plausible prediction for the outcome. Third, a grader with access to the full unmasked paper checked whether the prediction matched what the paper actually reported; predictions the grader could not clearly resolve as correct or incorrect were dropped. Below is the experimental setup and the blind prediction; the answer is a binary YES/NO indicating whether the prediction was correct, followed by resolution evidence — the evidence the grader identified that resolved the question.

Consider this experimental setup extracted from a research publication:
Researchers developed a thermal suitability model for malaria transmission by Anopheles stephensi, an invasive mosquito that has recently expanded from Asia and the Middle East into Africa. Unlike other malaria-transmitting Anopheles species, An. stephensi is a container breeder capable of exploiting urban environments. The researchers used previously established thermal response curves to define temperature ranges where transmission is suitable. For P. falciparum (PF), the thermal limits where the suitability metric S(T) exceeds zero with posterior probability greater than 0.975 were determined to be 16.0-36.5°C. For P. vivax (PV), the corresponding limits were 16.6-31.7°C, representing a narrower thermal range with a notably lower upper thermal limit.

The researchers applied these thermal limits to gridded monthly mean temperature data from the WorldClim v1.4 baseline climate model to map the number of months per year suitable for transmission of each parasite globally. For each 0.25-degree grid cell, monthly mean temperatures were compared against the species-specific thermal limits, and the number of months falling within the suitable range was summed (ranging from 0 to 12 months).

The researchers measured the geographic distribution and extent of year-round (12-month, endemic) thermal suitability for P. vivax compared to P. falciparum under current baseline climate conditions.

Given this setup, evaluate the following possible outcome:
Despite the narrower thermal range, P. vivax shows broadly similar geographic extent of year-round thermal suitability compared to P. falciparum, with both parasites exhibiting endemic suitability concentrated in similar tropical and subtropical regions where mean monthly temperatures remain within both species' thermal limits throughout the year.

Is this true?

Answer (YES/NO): NO